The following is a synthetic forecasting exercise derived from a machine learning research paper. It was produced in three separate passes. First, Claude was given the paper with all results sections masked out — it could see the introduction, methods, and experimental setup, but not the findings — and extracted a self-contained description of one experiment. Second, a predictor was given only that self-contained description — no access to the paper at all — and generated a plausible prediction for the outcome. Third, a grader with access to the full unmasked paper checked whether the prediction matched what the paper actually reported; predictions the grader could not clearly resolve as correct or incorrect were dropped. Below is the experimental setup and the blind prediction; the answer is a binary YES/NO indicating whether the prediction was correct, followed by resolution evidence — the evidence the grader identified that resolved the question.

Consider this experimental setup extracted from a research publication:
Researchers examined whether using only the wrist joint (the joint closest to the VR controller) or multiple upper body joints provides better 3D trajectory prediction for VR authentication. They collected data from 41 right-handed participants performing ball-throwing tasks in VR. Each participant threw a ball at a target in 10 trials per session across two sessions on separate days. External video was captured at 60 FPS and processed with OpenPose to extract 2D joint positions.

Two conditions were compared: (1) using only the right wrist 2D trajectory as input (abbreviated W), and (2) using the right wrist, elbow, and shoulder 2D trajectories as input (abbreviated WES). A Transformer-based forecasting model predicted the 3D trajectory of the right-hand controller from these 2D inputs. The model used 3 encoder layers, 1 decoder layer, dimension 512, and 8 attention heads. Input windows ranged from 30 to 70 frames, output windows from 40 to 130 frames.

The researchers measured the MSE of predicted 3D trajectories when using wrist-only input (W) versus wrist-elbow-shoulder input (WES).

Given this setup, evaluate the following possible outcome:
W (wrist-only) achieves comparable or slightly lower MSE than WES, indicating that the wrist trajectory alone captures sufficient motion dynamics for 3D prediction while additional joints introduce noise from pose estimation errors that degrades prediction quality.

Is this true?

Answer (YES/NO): NO